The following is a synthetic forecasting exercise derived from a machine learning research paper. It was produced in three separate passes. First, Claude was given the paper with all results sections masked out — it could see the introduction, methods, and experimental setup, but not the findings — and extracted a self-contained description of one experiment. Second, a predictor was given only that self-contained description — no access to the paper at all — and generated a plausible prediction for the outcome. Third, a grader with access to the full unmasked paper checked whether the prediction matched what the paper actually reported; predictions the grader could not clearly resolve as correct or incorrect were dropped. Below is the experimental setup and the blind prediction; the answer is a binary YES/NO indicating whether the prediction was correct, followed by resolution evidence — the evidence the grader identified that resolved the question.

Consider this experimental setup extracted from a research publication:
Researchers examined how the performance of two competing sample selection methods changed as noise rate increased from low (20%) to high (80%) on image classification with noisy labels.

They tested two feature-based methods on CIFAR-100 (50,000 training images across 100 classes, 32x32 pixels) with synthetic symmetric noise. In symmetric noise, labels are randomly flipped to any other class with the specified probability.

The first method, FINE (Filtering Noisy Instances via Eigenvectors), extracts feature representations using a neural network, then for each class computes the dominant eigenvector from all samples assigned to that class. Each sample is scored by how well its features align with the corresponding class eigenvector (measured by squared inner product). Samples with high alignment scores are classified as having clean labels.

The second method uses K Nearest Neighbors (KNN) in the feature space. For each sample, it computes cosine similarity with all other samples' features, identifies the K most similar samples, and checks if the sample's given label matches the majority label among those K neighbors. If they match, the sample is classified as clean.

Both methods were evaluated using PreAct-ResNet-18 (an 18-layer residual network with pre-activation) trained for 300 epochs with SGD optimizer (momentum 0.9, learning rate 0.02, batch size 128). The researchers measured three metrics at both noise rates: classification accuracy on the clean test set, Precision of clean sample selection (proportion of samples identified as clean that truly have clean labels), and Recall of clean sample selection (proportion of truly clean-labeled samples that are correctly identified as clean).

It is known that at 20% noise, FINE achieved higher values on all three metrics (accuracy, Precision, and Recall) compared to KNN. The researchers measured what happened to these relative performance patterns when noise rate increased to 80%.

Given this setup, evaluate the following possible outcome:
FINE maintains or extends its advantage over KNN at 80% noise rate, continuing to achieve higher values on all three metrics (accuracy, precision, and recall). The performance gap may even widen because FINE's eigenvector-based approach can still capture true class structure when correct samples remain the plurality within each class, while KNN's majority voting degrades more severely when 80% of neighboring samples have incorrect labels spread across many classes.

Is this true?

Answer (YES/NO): NO